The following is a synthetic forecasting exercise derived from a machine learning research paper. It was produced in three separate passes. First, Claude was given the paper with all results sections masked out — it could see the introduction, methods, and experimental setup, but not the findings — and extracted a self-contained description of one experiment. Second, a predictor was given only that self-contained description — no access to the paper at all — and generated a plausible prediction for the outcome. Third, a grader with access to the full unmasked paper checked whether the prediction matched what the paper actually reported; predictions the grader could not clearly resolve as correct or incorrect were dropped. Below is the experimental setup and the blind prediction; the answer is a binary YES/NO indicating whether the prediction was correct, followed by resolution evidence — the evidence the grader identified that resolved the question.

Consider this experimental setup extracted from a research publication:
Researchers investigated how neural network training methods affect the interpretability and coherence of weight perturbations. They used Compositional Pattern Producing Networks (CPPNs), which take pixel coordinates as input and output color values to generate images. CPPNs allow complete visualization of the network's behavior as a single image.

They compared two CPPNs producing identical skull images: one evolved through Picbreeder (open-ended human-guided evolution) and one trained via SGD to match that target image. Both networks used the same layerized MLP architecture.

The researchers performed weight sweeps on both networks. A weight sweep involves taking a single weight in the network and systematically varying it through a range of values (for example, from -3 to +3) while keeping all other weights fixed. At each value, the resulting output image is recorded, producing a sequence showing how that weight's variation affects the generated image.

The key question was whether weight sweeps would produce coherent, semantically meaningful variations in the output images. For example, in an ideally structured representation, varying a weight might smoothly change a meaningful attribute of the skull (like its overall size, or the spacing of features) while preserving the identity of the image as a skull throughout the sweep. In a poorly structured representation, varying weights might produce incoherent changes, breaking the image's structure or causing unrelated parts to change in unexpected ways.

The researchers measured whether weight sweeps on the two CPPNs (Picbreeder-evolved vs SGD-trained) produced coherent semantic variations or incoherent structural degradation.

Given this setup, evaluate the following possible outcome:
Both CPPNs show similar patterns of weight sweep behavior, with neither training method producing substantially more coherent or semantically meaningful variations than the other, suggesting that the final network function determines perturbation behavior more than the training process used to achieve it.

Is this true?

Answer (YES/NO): NO